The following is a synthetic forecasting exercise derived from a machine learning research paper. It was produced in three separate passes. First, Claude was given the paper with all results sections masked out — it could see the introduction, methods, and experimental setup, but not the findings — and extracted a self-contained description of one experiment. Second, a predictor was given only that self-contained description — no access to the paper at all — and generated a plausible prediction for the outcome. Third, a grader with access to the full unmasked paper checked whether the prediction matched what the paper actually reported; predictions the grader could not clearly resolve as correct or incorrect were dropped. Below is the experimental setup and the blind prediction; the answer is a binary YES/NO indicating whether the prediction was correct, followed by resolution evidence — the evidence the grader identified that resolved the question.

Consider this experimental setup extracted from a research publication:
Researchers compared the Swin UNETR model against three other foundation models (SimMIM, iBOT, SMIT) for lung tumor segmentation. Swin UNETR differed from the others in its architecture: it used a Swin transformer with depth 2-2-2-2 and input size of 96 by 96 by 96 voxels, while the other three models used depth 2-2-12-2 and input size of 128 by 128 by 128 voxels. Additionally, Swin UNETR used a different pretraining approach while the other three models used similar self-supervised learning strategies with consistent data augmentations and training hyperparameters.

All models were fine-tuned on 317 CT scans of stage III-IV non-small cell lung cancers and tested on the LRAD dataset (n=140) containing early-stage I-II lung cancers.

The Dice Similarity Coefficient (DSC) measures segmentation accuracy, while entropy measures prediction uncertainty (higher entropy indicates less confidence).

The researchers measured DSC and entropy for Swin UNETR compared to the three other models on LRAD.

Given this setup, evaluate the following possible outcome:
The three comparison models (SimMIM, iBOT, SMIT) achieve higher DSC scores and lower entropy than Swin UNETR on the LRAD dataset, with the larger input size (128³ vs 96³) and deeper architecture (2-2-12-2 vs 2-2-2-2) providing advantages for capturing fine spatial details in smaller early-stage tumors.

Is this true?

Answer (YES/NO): NO